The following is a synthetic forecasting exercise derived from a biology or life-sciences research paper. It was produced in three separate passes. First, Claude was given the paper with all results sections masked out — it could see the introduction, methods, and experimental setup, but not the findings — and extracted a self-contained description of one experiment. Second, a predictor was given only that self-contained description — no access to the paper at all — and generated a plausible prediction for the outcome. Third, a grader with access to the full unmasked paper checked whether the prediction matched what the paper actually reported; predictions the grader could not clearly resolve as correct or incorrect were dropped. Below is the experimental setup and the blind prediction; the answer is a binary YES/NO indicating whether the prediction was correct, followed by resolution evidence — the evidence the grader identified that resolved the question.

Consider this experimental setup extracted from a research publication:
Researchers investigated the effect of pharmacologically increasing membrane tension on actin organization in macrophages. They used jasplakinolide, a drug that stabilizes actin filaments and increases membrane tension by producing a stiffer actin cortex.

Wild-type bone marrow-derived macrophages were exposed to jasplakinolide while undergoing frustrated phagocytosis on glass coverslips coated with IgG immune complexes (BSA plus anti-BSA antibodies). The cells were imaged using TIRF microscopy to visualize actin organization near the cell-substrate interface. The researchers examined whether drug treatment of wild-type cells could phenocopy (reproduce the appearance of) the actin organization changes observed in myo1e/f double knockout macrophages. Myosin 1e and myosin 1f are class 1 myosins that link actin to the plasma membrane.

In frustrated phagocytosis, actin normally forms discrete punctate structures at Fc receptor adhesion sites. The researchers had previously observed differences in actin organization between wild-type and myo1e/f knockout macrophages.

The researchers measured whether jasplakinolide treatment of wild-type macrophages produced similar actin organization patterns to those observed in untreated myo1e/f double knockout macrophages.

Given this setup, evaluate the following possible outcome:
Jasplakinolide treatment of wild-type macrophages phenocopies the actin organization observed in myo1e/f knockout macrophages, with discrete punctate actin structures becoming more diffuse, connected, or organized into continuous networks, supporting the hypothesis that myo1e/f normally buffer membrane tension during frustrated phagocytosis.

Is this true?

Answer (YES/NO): NO